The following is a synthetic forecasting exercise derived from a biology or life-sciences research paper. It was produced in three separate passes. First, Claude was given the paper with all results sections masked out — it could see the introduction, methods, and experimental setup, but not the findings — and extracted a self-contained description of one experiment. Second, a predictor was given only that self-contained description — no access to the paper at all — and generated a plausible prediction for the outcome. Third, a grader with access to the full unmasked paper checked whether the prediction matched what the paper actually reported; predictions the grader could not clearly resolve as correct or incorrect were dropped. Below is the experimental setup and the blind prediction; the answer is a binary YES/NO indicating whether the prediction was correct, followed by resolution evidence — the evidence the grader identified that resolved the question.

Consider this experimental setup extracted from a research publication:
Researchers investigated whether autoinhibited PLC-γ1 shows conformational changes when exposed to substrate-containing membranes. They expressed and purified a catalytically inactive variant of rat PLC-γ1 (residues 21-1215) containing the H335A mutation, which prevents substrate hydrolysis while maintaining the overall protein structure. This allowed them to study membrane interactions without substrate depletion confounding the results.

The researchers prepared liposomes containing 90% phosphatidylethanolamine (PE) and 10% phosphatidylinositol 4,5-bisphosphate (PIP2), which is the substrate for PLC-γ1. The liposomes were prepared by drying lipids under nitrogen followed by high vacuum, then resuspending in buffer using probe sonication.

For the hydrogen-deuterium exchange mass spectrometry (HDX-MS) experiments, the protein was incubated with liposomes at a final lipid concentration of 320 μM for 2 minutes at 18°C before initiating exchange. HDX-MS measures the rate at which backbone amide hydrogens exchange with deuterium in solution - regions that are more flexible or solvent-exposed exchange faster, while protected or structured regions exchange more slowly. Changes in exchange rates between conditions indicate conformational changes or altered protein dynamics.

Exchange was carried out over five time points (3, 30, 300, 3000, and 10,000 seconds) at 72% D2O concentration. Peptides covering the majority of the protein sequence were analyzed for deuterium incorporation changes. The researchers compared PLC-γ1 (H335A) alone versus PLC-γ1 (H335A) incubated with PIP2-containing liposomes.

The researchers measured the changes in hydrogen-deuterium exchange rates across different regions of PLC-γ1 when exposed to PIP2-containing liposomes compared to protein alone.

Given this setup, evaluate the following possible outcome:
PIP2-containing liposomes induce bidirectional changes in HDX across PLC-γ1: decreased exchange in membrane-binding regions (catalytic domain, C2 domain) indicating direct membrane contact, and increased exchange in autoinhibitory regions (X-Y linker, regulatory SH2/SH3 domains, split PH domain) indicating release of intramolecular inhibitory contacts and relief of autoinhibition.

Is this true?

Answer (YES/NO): NO